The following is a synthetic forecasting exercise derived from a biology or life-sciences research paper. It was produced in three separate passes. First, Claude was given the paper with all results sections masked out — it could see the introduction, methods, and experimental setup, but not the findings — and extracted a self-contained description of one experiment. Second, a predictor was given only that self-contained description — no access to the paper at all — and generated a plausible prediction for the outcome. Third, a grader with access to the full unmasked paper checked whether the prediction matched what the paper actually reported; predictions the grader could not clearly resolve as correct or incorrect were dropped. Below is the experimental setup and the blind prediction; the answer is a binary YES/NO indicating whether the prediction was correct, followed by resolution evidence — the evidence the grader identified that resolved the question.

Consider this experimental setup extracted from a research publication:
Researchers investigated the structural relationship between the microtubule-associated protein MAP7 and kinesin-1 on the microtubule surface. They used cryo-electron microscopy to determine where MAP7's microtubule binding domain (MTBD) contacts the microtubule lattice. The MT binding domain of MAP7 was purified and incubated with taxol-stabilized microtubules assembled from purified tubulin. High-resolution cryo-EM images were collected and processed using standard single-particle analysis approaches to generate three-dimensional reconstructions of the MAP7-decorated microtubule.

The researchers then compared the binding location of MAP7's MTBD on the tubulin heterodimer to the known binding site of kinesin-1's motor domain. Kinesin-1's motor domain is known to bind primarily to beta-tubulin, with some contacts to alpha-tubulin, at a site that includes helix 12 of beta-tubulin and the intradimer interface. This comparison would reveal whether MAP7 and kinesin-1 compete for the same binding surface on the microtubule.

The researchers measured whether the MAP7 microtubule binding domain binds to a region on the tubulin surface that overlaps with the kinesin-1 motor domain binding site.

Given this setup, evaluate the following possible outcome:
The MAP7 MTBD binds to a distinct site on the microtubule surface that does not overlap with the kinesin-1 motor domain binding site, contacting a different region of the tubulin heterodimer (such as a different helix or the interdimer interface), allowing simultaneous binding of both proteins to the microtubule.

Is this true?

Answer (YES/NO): NO